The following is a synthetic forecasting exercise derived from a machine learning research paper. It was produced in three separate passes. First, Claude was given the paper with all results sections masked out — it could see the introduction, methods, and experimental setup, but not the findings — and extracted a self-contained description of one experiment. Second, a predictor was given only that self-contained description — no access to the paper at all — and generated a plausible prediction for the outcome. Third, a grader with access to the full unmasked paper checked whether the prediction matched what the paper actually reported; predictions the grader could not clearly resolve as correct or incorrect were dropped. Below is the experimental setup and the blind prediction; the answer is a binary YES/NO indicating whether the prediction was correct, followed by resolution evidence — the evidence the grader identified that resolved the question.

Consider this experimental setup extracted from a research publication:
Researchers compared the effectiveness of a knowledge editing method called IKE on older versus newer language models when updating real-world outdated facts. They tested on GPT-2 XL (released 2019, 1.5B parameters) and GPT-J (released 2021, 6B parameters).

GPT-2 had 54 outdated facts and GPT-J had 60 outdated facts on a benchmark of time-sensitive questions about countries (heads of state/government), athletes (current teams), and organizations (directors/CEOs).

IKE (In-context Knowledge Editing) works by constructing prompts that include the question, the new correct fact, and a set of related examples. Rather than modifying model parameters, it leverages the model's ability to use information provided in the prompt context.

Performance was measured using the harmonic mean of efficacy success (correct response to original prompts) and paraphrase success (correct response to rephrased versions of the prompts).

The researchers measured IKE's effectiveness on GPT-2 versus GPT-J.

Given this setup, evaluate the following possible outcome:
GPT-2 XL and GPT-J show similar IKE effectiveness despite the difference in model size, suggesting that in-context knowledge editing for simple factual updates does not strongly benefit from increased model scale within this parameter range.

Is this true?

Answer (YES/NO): NO